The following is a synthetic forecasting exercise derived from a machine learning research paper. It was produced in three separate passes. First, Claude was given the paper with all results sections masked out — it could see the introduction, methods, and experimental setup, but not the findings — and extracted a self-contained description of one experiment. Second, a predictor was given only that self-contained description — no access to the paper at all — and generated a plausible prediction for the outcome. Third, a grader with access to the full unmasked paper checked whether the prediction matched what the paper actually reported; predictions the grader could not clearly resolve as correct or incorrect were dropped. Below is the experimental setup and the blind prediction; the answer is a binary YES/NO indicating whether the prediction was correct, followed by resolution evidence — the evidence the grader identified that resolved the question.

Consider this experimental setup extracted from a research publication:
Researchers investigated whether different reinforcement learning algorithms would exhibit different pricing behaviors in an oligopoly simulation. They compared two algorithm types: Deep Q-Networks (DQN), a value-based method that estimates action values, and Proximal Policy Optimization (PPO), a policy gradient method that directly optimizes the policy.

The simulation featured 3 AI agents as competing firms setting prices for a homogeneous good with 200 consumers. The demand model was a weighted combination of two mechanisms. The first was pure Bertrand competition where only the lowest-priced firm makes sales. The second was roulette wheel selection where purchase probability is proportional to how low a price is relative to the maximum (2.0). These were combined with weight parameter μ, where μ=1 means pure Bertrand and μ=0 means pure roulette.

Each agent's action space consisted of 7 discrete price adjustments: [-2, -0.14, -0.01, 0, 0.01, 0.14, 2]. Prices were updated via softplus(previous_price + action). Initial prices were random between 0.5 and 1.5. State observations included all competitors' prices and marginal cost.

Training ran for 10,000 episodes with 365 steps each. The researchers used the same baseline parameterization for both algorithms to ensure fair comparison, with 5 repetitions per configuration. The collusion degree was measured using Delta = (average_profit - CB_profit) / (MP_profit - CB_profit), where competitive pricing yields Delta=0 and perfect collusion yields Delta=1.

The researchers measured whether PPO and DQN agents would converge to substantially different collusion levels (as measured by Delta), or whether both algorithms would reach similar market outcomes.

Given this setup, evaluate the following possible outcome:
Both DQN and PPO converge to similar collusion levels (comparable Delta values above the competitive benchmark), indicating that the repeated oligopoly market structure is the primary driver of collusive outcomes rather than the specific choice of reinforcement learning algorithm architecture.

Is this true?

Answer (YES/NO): YES